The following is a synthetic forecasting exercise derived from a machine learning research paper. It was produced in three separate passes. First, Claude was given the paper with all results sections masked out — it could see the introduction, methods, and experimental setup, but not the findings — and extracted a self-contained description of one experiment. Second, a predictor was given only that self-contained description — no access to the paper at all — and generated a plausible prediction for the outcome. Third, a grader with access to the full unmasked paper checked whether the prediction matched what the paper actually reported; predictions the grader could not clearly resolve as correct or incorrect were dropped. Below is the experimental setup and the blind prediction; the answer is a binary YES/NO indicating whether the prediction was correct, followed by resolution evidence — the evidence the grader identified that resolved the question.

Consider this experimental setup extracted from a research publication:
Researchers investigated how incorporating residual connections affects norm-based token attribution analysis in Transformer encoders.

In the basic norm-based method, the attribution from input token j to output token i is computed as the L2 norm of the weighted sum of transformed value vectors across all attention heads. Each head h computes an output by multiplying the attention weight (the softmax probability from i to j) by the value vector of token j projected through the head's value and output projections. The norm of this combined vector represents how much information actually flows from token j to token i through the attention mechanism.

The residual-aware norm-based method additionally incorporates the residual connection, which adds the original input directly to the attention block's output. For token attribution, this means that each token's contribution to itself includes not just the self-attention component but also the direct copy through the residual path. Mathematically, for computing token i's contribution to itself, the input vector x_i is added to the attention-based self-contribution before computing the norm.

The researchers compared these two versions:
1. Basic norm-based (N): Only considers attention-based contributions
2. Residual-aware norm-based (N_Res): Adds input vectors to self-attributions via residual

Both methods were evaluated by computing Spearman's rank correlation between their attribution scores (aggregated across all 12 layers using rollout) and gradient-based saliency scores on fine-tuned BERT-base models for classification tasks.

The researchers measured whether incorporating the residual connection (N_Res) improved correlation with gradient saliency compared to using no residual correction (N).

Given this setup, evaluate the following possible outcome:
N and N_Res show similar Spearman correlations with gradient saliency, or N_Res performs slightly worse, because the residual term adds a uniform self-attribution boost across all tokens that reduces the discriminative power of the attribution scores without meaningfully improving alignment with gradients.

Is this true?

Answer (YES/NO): NO